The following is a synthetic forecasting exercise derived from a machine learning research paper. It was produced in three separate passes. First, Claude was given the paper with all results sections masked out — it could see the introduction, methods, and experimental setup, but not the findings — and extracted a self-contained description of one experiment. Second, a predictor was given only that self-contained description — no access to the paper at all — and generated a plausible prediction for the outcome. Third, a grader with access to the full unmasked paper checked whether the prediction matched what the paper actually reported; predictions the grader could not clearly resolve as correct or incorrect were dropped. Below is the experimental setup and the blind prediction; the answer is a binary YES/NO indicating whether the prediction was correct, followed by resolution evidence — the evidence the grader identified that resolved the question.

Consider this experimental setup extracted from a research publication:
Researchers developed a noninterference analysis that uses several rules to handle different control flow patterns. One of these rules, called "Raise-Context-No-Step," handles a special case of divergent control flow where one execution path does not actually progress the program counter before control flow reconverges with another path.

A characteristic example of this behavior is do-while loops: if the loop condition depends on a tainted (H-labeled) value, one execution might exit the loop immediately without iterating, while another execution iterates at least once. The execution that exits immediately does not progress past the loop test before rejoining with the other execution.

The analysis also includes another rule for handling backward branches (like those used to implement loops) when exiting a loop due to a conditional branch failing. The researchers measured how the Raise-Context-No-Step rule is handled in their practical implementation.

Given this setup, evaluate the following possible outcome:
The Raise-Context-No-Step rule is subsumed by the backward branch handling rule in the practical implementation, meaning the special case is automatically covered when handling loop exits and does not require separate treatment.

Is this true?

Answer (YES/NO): YES